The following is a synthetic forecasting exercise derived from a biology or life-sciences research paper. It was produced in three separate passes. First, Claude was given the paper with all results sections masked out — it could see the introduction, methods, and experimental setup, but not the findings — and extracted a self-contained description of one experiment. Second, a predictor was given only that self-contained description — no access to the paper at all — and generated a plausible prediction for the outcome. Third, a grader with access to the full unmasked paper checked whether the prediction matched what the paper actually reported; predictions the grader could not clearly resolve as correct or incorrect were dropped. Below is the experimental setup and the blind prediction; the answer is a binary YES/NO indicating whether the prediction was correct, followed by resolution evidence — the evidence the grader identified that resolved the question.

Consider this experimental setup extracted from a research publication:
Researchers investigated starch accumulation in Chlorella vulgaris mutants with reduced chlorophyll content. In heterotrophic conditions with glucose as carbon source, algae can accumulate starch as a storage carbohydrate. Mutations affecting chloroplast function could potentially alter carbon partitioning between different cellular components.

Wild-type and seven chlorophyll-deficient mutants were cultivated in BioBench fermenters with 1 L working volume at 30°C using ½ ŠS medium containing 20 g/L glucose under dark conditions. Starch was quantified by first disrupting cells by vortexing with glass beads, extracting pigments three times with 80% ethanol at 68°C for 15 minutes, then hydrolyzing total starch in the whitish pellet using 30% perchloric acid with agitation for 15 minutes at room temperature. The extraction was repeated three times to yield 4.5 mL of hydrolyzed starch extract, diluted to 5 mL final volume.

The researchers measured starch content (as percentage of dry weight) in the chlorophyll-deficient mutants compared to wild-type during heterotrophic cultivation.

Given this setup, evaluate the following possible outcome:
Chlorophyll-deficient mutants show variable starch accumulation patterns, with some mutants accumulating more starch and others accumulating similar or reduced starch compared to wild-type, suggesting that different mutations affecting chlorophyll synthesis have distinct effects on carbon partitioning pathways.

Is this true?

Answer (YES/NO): NO